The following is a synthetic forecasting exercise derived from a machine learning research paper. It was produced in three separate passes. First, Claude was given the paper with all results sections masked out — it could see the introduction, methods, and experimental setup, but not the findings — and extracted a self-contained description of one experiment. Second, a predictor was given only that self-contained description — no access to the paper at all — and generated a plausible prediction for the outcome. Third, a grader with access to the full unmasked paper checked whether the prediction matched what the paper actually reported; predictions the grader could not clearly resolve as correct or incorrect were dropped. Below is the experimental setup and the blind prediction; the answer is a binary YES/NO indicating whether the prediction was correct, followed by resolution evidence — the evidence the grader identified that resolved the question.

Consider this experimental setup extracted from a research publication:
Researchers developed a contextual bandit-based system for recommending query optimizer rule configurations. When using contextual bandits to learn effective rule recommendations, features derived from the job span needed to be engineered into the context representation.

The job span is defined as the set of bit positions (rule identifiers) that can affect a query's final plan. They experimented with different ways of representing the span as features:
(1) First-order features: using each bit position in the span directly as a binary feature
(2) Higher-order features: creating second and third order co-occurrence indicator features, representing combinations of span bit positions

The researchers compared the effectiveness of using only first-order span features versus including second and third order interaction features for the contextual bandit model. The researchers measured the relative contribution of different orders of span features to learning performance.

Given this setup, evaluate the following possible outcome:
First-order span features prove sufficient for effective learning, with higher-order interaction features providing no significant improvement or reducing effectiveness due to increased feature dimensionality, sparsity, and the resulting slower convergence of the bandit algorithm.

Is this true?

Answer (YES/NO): NO